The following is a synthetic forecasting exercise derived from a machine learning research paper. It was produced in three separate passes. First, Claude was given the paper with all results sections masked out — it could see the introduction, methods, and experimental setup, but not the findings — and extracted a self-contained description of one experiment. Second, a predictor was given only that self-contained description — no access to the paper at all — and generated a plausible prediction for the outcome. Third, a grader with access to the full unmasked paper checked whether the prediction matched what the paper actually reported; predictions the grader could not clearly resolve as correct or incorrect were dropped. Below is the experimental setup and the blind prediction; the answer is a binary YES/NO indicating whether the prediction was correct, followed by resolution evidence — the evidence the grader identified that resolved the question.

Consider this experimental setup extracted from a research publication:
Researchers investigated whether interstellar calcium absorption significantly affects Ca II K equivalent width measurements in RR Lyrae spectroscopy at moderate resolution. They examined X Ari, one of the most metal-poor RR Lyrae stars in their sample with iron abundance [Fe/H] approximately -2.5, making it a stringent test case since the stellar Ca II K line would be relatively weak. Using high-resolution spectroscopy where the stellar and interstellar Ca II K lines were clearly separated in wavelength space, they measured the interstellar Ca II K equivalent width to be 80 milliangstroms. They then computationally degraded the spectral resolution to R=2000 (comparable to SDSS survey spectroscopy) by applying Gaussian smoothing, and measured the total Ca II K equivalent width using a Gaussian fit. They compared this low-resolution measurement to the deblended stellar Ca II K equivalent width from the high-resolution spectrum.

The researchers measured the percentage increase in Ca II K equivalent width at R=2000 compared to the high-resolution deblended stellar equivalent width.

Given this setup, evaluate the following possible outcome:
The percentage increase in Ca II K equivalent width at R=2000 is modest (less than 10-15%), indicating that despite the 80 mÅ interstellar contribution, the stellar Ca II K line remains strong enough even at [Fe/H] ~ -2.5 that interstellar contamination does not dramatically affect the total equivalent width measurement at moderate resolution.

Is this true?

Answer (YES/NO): YES